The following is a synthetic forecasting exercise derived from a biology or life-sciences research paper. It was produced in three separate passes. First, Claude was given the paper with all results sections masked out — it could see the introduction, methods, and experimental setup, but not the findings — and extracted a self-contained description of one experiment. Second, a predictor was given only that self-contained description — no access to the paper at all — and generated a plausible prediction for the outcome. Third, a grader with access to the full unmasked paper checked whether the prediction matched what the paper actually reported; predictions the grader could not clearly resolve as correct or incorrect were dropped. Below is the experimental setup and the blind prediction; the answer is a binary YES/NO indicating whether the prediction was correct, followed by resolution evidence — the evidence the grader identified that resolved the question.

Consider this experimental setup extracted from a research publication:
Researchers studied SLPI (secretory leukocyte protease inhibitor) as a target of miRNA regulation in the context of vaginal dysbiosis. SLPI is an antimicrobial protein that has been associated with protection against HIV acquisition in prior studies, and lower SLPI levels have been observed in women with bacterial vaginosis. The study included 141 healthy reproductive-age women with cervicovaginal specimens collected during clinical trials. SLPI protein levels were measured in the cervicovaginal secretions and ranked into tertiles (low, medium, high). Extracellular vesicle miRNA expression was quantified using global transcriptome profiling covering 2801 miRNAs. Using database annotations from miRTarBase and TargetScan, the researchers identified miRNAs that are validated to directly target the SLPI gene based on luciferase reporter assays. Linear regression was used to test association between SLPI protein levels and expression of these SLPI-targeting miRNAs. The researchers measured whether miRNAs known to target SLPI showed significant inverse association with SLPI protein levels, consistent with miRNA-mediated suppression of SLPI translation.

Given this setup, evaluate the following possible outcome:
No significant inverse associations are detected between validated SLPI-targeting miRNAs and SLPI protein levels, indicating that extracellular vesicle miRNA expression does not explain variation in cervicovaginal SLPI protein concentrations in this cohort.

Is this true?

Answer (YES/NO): NO